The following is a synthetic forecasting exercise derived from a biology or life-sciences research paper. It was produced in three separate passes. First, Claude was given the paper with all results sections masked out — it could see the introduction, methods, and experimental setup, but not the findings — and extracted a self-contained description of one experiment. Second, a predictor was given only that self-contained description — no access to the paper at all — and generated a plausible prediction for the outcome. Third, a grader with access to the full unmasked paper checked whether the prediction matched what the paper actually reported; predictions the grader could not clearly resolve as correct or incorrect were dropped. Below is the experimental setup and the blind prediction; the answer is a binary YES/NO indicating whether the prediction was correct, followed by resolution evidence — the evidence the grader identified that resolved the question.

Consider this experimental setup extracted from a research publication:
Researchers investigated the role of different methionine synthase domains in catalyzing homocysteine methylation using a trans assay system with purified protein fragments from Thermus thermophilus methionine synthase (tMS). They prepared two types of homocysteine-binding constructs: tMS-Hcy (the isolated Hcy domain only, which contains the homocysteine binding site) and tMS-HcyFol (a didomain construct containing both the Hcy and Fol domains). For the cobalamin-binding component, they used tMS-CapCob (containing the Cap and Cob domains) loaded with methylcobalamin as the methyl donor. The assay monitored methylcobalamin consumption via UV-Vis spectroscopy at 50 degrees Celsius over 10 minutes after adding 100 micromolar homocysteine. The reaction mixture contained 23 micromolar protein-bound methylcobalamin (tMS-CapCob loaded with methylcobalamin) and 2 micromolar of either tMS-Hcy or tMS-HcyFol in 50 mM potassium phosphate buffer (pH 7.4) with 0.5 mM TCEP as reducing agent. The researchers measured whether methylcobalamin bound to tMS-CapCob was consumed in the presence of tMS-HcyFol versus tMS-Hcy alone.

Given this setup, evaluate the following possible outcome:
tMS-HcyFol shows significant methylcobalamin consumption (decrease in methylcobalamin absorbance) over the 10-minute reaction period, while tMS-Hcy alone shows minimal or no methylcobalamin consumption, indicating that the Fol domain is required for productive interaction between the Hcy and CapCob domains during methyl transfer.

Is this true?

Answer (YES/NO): YES